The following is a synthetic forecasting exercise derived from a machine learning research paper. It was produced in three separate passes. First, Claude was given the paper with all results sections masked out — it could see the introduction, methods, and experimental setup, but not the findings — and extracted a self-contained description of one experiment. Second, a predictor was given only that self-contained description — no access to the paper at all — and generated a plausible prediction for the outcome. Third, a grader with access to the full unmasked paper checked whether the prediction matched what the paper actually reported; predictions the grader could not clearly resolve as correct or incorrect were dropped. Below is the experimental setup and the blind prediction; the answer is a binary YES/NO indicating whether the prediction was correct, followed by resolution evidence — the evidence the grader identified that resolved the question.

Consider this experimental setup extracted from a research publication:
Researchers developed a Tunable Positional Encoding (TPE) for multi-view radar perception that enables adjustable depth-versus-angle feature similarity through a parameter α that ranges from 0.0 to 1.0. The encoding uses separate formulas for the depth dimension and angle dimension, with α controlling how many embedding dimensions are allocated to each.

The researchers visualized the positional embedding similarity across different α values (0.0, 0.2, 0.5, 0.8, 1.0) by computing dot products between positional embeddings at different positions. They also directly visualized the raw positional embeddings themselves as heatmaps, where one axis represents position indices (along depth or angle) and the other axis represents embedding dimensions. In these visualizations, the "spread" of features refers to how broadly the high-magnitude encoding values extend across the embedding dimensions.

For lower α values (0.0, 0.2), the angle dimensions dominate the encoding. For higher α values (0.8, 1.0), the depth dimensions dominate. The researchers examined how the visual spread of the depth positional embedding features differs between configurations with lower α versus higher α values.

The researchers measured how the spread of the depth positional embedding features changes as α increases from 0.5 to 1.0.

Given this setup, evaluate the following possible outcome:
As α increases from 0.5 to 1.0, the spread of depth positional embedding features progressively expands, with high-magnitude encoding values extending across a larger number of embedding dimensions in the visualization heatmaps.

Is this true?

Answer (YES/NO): YES